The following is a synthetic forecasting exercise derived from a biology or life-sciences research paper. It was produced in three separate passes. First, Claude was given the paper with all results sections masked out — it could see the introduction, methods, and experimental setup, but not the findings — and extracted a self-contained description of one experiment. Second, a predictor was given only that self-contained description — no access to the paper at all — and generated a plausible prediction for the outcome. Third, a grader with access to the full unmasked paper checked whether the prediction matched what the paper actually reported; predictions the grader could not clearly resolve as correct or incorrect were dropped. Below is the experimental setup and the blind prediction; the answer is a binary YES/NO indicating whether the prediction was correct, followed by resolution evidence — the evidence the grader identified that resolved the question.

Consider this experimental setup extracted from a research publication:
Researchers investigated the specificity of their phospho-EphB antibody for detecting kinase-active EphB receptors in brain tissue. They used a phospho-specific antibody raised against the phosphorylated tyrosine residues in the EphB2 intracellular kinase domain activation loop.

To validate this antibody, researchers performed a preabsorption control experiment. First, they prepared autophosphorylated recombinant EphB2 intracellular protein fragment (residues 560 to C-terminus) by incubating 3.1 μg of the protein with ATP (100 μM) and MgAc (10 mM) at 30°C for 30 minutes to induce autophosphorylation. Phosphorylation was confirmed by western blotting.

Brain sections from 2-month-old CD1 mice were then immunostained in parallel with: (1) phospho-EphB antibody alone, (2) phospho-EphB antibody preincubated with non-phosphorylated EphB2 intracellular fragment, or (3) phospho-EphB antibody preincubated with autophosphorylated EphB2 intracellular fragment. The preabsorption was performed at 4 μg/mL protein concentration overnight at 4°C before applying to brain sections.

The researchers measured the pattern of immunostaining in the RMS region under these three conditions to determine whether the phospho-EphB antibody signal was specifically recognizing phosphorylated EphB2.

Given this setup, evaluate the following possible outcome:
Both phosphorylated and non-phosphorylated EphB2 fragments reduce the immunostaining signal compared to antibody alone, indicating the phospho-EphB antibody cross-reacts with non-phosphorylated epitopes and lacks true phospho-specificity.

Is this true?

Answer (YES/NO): NO